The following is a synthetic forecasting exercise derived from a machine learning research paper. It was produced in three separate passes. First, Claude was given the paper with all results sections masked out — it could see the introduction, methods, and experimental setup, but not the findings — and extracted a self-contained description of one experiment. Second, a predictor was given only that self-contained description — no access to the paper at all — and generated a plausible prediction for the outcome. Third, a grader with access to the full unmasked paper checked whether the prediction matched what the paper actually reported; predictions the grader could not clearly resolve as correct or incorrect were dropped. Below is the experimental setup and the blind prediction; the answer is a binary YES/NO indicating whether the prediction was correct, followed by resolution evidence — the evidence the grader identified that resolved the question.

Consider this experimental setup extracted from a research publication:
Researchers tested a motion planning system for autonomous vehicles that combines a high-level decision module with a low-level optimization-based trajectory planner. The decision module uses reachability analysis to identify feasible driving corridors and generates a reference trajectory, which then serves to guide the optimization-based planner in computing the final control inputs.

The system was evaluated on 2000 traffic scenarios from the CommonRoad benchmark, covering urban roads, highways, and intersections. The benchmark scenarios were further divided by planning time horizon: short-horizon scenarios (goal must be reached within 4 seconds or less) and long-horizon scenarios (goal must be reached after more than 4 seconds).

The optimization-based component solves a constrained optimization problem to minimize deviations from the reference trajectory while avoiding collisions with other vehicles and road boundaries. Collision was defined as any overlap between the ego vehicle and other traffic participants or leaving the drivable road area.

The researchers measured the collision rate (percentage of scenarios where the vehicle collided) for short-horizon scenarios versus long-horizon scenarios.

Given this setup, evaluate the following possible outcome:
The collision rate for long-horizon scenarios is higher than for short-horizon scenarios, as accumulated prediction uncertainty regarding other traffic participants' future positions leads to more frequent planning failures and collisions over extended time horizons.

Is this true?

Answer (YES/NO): NO